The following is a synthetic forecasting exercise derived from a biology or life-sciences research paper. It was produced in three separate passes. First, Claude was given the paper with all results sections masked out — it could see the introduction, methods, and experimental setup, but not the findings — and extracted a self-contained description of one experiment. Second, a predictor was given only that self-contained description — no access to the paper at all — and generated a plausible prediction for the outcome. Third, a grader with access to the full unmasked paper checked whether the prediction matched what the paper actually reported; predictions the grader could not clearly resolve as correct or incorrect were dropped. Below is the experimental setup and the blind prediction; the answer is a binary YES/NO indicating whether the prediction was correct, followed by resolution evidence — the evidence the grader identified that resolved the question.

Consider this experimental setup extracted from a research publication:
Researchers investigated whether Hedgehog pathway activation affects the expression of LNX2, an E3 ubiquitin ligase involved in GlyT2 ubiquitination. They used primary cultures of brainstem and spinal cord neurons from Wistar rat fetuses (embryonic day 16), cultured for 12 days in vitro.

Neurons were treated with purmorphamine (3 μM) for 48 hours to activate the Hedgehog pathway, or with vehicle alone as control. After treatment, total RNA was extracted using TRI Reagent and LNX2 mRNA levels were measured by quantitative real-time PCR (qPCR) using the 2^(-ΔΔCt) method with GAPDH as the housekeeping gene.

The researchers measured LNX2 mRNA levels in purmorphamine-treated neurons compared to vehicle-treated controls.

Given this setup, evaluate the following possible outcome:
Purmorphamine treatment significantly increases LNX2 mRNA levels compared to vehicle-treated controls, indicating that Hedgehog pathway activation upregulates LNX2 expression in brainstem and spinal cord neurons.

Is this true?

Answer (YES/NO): NO